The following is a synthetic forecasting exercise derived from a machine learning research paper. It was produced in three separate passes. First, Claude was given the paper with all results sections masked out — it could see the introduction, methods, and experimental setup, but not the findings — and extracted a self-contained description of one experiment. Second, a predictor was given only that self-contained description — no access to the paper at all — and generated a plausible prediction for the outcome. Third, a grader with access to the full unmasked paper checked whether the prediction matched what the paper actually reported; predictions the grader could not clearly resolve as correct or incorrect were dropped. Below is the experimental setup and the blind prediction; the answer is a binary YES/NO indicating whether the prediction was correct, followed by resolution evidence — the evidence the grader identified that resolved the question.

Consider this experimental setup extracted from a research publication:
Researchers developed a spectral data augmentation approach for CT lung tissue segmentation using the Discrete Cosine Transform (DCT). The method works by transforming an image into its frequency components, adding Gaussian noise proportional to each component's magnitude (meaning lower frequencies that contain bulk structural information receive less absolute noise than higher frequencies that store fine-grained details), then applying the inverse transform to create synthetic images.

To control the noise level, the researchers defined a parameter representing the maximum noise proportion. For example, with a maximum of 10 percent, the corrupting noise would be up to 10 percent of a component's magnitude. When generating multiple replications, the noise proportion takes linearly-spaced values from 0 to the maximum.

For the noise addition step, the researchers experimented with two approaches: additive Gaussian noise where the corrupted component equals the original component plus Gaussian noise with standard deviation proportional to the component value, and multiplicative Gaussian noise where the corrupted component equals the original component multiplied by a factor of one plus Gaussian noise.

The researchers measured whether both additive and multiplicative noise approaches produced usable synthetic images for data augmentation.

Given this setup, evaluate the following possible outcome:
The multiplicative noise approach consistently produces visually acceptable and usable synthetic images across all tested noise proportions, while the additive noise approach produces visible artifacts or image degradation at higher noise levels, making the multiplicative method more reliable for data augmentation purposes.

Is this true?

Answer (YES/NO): NO